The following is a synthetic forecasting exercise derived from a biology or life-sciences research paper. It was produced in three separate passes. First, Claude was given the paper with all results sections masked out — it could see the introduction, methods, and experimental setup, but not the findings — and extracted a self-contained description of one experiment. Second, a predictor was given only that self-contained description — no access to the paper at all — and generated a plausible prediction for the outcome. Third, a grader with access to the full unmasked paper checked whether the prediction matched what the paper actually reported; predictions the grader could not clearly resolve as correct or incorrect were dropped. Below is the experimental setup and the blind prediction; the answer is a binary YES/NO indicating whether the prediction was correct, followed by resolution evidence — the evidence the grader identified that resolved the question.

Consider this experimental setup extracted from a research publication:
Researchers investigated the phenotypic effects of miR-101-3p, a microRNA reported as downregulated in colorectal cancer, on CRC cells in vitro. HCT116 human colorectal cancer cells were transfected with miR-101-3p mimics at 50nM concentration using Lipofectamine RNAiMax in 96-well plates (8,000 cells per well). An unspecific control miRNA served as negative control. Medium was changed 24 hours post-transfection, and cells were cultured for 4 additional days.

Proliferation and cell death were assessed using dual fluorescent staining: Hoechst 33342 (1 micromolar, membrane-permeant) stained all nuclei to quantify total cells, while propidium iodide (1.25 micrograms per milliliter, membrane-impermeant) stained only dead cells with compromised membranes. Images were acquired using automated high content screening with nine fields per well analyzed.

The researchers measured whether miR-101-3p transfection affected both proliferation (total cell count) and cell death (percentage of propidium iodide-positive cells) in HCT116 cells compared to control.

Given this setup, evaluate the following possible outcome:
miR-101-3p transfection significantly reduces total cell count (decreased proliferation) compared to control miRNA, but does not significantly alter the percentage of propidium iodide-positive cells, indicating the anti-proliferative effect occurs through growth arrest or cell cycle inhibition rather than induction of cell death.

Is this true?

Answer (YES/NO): NO